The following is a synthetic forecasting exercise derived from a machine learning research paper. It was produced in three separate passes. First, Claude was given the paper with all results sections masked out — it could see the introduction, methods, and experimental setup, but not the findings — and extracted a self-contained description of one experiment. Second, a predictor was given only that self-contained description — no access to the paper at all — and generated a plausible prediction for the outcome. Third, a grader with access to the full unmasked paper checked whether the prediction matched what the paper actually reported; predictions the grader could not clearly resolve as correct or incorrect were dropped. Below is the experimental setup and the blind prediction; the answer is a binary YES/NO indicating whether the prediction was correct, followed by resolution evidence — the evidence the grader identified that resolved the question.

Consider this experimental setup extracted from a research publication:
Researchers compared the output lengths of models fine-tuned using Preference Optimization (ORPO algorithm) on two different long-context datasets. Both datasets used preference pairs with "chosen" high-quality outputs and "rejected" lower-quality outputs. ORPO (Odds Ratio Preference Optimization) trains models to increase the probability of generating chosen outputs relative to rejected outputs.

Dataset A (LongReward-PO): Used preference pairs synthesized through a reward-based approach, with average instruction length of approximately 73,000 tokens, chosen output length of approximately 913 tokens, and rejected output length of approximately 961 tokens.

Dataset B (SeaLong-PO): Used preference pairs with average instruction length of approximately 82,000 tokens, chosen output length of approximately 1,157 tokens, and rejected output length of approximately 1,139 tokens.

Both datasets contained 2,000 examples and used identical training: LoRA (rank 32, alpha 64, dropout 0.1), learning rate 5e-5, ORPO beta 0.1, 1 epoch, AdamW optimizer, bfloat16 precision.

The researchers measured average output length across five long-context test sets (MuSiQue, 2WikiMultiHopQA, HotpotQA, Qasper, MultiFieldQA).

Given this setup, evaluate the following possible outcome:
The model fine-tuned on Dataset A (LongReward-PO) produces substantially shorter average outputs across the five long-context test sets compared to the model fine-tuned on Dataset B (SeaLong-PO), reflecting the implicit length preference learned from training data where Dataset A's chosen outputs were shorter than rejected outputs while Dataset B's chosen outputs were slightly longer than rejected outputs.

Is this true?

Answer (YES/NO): YES